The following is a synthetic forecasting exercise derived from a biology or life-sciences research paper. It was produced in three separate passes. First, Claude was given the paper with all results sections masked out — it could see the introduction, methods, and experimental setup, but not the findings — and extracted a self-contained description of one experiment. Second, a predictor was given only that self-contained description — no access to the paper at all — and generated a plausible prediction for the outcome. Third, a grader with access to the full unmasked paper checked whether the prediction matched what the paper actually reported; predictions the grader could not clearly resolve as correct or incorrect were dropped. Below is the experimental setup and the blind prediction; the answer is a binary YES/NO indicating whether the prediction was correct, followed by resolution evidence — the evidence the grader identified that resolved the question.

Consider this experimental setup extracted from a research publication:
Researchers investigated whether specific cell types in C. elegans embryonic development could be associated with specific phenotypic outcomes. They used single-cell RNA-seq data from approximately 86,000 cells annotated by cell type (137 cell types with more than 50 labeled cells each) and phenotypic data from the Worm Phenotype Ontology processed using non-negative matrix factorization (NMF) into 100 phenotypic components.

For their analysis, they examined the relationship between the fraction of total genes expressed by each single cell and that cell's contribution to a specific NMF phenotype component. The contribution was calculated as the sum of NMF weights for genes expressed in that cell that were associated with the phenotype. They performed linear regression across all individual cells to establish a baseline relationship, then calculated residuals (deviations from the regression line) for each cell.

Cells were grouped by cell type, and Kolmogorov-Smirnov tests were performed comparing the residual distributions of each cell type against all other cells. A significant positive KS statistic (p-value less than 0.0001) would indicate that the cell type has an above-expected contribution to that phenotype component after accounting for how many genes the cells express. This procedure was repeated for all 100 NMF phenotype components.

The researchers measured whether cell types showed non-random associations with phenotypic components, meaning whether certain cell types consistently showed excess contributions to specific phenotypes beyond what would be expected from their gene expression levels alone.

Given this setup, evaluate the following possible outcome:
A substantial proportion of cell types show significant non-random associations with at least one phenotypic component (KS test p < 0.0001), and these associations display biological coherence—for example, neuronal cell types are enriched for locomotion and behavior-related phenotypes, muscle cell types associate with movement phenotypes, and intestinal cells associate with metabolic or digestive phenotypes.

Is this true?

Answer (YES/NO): YES